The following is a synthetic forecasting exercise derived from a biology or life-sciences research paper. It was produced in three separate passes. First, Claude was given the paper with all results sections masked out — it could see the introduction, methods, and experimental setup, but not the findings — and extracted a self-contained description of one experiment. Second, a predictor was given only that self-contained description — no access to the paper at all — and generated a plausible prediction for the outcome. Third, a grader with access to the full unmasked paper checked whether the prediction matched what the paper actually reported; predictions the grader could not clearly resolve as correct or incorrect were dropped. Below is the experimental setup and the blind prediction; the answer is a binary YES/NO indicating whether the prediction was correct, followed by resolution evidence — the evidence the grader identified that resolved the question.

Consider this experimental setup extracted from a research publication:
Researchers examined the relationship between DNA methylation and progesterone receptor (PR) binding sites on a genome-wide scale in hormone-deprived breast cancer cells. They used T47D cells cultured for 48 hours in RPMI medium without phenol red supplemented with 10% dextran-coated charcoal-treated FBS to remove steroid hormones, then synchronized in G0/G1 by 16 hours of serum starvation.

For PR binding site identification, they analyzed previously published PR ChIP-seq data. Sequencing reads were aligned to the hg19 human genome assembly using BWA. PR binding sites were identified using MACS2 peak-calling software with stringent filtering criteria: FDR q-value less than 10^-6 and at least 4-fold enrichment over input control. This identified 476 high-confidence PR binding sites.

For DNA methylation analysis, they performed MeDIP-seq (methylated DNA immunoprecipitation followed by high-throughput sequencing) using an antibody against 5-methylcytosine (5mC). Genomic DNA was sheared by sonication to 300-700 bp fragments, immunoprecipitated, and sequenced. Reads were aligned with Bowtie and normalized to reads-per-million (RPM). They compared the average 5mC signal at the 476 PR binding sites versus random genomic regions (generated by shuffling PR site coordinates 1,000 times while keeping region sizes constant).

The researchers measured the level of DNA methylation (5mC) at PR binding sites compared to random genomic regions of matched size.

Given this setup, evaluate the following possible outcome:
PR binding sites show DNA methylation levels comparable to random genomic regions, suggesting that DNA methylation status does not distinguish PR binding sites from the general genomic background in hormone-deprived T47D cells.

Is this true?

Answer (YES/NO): NO